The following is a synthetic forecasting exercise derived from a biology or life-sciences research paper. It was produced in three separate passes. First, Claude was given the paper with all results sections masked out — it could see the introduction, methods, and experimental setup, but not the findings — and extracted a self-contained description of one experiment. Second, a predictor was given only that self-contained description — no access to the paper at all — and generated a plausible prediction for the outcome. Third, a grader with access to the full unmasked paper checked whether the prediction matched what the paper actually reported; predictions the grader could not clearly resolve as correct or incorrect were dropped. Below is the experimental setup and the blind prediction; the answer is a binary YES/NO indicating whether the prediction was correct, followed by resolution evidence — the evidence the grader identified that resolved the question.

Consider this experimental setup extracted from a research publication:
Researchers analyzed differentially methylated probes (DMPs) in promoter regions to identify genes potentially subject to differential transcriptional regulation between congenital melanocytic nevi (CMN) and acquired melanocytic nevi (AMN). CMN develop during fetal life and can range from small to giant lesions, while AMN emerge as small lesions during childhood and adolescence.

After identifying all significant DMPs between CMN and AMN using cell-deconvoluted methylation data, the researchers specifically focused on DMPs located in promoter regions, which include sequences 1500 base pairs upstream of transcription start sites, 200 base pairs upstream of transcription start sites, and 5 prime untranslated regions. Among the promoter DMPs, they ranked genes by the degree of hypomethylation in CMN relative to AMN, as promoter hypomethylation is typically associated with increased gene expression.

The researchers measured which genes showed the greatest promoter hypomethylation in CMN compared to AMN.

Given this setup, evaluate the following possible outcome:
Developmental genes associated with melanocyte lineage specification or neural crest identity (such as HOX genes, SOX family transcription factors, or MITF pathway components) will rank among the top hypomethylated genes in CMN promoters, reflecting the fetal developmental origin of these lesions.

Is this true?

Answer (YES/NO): NO